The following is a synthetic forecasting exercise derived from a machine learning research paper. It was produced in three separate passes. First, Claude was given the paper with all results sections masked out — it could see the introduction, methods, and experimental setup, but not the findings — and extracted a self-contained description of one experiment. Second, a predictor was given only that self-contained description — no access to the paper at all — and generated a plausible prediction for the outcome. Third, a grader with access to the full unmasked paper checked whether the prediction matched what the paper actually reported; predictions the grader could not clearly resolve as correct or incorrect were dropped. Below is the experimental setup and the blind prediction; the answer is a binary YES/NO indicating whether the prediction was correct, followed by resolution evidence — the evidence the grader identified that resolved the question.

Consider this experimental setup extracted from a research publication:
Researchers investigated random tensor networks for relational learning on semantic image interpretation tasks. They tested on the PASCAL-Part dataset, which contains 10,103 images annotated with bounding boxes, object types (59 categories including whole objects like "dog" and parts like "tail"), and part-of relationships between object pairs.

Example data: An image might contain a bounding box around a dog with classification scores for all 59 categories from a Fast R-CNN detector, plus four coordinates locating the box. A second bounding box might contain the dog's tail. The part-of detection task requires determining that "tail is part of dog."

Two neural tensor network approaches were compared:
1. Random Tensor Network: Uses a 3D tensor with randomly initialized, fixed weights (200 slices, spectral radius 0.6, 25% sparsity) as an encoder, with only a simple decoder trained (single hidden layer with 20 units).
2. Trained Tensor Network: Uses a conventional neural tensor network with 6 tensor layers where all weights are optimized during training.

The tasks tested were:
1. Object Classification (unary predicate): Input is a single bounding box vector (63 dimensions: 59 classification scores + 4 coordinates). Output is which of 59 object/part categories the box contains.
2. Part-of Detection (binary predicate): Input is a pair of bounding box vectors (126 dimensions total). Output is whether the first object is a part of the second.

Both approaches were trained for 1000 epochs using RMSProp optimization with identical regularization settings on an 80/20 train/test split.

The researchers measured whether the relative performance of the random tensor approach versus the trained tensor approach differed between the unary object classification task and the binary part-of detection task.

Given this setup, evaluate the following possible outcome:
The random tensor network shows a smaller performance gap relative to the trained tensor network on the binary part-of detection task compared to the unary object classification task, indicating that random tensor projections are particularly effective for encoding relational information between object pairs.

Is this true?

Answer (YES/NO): YES